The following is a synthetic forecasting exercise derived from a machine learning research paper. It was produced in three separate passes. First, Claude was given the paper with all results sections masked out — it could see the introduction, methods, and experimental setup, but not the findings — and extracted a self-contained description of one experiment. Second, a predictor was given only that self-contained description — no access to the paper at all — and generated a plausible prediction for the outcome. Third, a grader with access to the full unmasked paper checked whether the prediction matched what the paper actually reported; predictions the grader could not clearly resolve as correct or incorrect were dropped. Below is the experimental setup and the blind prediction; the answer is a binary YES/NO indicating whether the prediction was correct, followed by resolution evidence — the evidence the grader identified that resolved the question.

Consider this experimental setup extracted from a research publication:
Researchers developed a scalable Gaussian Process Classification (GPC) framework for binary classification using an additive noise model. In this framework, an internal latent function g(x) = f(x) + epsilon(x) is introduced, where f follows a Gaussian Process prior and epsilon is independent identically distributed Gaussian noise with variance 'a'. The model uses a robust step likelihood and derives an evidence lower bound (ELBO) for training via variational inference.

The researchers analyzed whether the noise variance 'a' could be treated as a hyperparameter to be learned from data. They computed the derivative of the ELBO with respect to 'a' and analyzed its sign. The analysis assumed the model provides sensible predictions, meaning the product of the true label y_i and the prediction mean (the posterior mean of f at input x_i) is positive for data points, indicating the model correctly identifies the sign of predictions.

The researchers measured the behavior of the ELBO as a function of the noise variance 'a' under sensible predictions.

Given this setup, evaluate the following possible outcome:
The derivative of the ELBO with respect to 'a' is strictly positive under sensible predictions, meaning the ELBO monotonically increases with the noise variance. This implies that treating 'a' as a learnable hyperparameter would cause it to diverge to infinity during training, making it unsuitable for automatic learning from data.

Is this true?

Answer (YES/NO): NO